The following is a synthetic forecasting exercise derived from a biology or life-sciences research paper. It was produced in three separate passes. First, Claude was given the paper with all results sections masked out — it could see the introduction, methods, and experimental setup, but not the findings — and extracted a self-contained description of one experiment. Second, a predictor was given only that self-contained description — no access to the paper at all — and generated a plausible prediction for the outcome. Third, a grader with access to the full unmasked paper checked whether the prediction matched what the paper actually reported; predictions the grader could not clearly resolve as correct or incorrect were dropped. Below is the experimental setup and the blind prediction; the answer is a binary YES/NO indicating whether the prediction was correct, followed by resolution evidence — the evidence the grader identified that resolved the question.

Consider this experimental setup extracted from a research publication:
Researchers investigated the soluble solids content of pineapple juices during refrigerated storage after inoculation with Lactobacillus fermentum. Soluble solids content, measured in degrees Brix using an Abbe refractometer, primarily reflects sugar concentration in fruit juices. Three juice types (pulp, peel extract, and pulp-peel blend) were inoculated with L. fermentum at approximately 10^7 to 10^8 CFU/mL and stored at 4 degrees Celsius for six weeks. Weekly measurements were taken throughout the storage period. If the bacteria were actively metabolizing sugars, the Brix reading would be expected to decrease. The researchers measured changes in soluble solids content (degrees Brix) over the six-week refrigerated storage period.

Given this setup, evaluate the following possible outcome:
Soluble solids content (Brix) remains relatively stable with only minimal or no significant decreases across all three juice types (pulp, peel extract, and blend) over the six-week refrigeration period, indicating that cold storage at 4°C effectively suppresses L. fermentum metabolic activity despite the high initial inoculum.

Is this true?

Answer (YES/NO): NO